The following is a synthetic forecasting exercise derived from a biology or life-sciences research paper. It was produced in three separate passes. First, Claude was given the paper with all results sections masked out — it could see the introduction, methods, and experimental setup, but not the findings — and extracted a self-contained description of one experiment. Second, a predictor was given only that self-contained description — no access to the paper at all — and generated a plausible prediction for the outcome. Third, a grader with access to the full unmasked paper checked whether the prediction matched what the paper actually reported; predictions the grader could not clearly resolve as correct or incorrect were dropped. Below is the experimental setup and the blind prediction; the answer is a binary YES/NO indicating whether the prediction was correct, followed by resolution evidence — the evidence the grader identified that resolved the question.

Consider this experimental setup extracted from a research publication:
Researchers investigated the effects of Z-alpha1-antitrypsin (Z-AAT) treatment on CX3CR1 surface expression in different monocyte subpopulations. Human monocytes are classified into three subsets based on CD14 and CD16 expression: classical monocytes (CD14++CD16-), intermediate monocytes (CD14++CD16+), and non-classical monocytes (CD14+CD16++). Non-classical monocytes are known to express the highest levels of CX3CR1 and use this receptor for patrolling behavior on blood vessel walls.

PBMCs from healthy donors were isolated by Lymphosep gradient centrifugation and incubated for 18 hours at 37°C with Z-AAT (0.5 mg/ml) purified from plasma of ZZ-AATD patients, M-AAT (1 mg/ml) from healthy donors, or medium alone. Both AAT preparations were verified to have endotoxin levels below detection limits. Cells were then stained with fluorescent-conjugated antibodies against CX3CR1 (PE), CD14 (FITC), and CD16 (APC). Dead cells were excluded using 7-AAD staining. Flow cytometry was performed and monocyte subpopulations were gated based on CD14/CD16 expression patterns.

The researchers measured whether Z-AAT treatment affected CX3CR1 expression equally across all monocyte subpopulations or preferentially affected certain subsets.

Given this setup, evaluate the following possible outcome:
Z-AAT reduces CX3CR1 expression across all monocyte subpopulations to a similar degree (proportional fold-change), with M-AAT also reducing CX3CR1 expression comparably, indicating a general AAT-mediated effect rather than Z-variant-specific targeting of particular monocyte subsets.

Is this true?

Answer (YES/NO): NO